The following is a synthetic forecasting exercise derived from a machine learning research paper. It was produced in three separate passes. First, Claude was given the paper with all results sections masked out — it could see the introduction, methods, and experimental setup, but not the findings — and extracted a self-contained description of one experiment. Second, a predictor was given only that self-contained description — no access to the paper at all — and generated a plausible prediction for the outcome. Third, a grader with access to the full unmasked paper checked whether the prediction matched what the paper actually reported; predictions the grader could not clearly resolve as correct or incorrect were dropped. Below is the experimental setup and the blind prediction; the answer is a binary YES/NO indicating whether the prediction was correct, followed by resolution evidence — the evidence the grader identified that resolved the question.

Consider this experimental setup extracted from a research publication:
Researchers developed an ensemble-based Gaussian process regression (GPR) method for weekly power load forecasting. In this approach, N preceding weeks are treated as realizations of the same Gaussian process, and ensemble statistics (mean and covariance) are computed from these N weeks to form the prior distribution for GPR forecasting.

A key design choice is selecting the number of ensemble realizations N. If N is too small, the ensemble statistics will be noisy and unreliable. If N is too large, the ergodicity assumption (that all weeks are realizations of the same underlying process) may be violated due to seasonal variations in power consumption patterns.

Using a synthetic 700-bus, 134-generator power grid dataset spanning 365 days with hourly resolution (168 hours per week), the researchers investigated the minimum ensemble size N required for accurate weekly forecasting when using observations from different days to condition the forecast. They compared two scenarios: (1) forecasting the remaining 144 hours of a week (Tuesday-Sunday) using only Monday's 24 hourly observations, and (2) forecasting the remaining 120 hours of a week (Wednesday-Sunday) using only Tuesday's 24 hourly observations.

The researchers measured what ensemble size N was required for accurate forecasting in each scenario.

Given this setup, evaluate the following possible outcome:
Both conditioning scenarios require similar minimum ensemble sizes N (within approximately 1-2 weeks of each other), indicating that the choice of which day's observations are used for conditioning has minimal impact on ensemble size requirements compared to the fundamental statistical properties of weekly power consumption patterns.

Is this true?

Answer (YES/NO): NO